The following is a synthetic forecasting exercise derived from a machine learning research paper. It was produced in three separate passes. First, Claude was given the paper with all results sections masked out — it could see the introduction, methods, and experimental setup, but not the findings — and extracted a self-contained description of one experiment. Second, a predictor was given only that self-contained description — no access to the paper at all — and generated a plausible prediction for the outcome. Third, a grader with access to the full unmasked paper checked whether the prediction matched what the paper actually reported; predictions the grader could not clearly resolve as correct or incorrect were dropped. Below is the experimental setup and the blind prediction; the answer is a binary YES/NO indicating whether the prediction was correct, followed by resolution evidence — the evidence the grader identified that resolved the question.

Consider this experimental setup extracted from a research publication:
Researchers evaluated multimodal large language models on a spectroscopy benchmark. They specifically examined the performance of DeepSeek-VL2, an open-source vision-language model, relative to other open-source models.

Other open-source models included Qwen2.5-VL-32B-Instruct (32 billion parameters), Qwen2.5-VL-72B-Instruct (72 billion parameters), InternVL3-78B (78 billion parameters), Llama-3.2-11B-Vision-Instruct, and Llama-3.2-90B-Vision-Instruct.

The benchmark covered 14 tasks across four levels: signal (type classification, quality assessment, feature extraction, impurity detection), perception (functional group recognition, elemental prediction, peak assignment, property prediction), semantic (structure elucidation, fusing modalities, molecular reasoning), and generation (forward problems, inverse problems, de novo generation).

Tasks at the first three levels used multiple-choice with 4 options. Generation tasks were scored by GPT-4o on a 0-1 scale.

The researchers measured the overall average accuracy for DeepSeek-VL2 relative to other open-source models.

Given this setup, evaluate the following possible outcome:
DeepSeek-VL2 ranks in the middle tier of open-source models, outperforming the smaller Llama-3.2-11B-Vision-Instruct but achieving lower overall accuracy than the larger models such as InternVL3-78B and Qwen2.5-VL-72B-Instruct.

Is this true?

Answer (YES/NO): YES